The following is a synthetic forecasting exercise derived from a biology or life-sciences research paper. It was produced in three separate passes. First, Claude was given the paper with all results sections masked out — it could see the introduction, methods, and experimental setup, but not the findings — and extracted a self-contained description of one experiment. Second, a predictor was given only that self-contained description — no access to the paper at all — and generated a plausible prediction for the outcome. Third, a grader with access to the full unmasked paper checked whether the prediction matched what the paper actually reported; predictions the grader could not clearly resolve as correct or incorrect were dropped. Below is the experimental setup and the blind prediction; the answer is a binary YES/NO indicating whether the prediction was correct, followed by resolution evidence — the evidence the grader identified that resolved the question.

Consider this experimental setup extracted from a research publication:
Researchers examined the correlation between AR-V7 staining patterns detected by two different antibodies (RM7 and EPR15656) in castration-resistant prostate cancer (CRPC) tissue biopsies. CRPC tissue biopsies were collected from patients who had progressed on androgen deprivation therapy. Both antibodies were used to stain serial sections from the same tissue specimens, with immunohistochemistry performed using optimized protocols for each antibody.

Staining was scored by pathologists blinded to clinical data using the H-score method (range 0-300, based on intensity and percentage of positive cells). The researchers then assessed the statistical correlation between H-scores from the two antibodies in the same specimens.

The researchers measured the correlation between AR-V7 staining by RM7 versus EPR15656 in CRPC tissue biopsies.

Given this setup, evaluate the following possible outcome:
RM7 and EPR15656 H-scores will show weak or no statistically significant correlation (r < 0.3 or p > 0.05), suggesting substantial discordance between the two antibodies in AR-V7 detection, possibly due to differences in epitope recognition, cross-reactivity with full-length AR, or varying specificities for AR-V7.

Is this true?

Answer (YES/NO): NO